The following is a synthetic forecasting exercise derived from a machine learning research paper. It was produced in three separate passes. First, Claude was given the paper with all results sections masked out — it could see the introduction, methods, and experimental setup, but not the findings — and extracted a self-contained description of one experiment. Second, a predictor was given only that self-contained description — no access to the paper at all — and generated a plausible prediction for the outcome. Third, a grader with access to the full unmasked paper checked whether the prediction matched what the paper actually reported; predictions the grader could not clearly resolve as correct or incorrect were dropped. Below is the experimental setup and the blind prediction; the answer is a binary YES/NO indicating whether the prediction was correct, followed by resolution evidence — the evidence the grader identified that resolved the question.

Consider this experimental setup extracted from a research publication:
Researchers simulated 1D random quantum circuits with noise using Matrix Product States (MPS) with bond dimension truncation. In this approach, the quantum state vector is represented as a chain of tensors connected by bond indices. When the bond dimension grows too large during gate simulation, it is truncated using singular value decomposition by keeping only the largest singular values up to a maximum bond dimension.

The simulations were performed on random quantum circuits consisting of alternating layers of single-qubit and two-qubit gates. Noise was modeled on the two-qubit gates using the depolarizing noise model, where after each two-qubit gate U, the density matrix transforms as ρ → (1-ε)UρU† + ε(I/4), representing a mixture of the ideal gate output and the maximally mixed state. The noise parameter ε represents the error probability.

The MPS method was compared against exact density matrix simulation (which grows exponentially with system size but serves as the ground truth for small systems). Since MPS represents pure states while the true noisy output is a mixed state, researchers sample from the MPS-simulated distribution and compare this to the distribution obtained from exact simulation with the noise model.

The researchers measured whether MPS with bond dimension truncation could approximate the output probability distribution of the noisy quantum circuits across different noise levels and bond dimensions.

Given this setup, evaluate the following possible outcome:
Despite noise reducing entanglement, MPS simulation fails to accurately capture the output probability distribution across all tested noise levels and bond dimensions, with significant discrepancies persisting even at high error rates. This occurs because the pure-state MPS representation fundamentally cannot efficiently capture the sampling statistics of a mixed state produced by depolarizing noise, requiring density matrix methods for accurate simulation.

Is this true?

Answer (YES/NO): YES